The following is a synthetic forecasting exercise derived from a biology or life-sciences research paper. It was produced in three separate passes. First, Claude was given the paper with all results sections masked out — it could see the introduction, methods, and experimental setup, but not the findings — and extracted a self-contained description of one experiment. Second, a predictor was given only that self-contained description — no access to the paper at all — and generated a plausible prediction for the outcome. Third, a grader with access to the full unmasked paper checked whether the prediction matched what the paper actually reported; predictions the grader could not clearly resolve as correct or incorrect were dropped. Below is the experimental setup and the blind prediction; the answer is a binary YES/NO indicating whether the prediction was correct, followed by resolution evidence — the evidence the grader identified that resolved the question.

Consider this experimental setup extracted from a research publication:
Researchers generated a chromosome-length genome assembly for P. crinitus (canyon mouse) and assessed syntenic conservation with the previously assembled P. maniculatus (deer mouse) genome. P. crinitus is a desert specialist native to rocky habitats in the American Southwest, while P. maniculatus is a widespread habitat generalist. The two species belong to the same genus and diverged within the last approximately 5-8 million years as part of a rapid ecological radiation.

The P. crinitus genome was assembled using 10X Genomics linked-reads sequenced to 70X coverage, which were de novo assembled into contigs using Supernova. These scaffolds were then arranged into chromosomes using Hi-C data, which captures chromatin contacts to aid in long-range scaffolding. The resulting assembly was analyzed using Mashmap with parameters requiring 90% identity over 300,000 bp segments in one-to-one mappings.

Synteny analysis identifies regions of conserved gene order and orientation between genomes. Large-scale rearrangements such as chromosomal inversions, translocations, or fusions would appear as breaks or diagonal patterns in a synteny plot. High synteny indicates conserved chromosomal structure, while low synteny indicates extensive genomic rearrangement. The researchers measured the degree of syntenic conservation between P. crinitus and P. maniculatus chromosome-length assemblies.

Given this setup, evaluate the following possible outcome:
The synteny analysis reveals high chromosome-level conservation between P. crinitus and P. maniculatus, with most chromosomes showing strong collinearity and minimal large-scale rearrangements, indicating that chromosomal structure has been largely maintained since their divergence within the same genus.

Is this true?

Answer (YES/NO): YES